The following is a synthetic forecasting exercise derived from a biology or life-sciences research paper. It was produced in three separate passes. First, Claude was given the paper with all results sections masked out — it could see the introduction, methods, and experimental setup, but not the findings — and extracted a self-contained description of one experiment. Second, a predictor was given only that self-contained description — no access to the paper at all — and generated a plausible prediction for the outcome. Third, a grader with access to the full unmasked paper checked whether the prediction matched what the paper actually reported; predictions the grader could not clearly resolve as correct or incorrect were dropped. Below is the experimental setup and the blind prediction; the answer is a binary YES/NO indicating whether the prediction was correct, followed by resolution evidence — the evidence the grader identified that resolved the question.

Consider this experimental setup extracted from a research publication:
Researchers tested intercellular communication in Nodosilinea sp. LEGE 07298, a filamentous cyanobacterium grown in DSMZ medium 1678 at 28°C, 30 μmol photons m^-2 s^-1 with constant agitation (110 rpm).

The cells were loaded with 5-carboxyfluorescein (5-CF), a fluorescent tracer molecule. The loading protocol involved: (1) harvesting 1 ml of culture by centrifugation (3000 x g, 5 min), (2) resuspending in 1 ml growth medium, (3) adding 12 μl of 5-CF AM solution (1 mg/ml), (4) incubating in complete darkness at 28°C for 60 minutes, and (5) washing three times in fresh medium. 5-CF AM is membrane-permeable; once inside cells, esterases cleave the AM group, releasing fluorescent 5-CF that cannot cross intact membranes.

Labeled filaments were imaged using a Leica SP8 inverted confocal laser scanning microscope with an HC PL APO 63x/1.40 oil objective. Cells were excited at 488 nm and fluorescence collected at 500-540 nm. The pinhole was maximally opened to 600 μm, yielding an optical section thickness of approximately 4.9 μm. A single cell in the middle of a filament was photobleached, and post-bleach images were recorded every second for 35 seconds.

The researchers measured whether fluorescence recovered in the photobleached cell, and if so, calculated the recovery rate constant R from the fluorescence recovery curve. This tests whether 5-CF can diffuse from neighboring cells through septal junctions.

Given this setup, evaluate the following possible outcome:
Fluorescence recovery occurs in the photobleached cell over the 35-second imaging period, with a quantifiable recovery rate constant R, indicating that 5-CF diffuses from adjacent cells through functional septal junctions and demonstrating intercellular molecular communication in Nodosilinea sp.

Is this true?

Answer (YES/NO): YES